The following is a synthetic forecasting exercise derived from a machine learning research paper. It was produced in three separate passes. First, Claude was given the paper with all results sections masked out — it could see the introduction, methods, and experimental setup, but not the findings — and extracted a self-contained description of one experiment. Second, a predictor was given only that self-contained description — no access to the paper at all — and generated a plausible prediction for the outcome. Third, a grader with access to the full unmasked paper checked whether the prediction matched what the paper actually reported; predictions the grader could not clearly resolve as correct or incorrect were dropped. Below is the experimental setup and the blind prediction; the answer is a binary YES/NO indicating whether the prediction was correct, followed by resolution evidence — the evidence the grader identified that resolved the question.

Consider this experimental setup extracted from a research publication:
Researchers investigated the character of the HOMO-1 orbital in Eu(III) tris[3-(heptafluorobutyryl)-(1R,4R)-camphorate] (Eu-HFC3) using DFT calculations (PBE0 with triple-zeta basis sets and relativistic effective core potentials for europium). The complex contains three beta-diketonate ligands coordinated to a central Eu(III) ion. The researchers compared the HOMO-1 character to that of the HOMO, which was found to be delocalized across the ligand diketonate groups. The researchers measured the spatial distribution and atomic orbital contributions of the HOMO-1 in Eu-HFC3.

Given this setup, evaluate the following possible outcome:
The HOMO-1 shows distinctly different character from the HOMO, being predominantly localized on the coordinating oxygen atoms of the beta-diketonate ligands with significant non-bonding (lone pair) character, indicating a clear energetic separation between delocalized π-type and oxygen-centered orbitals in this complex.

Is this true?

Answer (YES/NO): NO